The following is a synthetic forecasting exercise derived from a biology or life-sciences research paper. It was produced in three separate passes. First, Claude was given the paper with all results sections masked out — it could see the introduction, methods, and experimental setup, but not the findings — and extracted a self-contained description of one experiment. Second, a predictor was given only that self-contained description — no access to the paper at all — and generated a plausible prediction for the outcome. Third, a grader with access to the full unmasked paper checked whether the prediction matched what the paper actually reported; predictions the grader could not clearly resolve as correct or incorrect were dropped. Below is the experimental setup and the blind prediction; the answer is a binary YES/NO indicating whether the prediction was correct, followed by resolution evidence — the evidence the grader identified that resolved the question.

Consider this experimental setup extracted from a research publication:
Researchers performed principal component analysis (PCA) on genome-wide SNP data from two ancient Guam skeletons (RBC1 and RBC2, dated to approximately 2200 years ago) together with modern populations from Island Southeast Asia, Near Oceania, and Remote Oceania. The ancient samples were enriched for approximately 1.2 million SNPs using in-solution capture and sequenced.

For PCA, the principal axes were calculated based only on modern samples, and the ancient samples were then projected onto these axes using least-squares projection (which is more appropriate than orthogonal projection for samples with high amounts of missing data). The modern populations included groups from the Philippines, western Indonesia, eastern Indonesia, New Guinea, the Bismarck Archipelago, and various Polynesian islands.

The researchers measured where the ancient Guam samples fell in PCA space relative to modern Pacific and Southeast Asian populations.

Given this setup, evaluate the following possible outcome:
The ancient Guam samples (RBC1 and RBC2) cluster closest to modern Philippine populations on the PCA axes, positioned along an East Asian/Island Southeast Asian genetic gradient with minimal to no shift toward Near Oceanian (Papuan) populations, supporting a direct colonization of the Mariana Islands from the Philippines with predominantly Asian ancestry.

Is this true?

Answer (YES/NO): NO